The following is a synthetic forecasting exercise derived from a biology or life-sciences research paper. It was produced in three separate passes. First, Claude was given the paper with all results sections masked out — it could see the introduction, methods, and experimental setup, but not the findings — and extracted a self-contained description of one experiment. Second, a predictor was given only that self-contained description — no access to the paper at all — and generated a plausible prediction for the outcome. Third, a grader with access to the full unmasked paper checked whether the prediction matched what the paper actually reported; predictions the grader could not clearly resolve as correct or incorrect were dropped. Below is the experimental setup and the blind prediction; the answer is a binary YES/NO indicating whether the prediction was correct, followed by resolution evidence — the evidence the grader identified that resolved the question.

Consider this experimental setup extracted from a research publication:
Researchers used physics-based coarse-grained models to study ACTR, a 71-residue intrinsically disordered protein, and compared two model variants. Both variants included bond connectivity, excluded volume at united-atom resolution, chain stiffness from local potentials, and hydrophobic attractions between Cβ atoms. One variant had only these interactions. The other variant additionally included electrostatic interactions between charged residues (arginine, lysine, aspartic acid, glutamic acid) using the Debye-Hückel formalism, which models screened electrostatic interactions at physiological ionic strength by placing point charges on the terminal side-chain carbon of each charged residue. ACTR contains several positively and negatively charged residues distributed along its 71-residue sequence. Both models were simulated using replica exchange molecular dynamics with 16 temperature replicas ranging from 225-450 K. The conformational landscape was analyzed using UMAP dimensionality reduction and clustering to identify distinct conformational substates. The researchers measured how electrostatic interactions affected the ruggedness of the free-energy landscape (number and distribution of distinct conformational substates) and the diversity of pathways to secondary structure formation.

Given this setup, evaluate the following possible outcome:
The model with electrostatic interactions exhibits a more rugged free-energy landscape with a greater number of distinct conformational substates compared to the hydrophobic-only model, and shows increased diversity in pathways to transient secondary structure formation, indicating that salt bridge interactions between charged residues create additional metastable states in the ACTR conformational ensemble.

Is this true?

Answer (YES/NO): YES